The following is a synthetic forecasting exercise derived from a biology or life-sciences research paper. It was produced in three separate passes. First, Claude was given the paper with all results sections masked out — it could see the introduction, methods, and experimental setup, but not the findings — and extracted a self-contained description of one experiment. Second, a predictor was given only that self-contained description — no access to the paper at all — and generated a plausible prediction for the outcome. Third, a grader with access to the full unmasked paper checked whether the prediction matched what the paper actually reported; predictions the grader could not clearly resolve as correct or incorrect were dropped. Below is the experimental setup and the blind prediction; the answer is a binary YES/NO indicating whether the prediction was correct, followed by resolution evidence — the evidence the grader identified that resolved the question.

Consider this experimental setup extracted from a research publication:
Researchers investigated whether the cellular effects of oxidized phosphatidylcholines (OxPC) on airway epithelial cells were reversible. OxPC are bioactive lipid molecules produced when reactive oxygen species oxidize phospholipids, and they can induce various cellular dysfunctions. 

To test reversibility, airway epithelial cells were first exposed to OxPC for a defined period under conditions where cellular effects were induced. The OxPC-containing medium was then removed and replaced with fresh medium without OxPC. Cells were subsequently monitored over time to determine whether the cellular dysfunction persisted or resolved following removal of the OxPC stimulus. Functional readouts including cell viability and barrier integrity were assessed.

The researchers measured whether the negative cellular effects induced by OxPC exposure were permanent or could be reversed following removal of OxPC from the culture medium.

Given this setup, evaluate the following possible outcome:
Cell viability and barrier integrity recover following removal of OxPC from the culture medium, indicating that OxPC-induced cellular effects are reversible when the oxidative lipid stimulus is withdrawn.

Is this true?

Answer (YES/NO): NO